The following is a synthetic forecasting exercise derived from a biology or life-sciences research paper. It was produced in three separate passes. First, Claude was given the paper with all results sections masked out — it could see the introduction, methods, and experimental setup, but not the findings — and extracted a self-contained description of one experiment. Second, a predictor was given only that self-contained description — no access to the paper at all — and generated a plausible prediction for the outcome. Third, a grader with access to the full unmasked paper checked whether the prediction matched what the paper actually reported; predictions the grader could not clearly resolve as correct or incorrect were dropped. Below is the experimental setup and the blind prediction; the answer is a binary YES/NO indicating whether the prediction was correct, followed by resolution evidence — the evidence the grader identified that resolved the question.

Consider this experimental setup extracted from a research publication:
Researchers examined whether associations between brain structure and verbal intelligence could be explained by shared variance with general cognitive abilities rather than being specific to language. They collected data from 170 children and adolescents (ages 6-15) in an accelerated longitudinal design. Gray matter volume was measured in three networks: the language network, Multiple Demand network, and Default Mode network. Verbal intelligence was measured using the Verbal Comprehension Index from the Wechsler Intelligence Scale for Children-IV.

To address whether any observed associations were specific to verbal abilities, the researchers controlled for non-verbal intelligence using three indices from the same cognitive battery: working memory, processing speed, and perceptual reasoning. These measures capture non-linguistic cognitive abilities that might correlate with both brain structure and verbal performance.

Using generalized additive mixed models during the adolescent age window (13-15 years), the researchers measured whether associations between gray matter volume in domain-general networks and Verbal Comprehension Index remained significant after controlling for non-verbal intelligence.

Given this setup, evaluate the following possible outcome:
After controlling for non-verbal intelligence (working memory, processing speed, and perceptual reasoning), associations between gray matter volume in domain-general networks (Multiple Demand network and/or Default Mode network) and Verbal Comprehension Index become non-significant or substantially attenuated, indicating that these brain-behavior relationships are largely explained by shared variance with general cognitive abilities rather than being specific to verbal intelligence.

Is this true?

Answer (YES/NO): NO